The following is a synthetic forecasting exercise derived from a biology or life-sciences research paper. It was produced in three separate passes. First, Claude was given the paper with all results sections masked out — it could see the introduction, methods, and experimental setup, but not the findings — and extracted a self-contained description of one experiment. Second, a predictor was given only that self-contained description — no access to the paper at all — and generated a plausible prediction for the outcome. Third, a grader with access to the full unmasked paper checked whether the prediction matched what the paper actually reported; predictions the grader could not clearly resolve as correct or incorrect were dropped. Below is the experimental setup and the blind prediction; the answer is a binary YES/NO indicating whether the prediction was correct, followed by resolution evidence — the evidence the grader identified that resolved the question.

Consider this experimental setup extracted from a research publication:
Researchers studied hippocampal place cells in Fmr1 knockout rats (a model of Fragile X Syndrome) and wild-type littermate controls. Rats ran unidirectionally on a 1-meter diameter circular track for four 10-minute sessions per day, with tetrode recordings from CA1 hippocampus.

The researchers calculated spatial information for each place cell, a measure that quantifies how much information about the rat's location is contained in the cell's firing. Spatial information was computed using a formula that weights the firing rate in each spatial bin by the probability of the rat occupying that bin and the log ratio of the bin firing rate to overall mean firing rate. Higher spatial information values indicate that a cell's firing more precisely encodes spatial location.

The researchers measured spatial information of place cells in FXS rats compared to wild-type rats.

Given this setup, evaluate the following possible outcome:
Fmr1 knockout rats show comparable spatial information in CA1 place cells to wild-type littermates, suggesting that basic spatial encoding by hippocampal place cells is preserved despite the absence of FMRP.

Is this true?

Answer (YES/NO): YES